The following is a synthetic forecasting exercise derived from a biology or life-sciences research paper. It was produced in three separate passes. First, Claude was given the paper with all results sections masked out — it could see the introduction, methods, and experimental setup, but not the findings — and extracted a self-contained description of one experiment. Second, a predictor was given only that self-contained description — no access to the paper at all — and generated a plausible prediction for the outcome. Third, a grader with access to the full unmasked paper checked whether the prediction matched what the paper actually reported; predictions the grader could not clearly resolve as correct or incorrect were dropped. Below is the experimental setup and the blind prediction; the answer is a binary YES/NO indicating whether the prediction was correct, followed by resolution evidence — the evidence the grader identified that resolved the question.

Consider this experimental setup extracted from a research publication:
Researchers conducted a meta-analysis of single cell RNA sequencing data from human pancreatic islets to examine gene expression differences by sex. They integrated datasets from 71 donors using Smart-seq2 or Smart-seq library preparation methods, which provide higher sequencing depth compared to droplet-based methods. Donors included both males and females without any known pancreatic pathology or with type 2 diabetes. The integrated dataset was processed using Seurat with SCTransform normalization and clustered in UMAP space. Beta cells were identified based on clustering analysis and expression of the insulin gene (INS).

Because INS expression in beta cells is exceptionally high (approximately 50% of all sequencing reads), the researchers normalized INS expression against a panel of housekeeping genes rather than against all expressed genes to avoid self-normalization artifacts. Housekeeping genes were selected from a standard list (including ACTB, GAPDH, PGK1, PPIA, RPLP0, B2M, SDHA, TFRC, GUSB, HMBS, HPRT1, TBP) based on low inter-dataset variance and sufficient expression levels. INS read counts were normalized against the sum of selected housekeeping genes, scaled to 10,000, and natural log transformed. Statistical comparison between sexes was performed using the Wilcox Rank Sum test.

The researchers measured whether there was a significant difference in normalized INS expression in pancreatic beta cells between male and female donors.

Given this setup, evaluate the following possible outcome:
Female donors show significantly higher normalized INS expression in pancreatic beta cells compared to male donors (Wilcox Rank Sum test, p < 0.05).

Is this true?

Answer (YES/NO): YES